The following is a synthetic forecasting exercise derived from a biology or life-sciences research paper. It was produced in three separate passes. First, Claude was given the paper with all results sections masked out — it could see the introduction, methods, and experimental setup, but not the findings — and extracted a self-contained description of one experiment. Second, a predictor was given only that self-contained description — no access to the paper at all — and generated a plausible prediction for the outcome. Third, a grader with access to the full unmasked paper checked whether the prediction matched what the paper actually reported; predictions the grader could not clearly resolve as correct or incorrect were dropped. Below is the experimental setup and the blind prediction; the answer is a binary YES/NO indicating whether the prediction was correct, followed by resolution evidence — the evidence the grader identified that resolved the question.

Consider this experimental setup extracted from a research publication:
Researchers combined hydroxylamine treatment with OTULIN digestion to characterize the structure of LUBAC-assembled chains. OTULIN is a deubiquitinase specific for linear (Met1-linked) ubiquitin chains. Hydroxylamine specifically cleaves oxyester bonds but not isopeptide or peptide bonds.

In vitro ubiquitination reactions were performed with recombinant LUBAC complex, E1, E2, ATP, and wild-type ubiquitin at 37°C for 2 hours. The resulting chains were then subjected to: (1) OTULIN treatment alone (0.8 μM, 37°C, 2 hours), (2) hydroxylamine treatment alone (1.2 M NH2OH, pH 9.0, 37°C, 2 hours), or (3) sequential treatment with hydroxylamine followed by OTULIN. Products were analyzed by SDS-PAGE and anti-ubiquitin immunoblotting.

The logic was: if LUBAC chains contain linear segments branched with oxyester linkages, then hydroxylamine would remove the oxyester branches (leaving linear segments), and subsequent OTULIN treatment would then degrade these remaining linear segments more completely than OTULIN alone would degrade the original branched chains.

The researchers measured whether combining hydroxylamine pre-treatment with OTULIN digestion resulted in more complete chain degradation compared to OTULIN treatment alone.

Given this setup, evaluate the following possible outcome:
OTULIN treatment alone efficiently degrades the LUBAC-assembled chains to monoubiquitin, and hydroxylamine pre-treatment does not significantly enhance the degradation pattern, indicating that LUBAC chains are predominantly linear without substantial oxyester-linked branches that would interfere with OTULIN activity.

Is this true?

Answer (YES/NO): NO